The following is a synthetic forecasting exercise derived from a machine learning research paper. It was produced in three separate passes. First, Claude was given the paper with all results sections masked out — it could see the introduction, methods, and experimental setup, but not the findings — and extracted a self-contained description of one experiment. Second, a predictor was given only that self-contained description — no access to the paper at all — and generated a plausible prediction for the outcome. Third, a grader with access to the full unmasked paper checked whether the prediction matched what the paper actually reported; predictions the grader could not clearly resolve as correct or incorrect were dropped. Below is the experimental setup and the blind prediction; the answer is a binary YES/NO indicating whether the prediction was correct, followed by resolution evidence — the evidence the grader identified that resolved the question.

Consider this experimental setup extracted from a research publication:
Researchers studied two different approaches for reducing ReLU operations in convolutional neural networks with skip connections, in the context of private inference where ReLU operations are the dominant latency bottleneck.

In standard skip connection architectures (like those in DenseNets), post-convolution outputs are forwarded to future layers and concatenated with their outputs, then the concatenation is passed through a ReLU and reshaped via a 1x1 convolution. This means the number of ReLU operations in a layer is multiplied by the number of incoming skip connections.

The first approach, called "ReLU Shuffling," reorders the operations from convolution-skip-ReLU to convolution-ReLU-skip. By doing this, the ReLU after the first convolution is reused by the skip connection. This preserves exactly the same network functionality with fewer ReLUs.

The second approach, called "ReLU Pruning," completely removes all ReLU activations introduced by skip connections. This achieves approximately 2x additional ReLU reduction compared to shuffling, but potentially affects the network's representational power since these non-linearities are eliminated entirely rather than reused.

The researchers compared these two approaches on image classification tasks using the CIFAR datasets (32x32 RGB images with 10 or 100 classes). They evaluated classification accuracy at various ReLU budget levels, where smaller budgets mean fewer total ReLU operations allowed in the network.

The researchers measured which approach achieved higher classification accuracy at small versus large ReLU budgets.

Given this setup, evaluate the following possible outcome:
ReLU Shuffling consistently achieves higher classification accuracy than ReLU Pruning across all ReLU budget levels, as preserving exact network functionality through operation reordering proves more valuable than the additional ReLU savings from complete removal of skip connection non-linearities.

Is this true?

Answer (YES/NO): NO